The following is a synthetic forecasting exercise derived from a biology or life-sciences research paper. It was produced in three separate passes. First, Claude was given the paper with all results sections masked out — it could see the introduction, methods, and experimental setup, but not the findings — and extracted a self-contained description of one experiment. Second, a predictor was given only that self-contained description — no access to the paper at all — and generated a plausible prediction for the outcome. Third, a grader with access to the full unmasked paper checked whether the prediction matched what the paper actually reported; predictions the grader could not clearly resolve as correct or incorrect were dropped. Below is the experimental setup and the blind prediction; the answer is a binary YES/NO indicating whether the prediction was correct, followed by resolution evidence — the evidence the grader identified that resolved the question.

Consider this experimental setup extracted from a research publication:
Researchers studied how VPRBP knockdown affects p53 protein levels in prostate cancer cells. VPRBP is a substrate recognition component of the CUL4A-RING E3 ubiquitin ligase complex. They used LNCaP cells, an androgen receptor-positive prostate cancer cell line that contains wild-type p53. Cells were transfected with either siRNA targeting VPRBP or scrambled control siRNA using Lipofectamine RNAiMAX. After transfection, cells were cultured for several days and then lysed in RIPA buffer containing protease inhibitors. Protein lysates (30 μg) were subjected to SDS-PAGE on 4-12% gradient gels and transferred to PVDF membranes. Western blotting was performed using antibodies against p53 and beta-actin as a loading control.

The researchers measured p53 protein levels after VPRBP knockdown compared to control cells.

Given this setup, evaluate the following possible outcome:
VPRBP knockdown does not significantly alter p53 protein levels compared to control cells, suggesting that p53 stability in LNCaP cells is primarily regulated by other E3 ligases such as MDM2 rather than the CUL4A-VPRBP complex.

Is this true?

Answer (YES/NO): NO